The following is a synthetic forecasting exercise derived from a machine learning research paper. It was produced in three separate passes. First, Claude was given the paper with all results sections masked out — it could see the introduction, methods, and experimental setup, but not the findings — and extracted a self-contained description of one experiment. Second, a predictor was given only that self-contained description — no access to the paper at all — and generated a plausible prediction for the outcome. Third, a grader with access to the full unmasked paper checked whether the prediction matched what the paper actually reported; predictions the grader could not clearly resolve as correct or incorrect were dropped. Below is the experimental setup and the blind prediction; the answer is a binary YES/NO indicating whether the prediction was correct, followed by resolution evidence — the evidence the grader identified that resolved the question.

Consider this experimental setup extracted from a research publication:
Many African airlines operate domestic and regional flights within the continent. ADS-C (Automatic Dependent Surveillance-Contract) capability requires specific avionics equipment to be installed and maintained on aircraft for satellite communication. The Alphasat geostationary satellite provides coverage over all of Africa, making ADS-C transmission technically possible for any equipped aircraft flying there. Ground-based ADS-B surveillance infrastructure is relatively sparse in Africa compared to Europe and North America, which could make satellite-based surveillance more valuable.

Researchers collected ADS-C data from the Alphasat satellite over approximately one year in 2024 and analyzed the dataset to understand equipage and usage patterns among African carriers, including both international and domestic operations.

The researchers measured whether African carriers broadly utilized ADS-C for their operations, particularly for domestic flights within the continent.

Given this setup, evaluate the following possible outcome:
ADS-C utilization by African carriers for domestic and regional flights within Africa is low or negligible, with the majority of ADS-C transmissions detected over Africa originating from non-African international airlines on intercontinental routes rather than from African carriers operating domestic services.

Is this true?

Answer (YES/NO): NO